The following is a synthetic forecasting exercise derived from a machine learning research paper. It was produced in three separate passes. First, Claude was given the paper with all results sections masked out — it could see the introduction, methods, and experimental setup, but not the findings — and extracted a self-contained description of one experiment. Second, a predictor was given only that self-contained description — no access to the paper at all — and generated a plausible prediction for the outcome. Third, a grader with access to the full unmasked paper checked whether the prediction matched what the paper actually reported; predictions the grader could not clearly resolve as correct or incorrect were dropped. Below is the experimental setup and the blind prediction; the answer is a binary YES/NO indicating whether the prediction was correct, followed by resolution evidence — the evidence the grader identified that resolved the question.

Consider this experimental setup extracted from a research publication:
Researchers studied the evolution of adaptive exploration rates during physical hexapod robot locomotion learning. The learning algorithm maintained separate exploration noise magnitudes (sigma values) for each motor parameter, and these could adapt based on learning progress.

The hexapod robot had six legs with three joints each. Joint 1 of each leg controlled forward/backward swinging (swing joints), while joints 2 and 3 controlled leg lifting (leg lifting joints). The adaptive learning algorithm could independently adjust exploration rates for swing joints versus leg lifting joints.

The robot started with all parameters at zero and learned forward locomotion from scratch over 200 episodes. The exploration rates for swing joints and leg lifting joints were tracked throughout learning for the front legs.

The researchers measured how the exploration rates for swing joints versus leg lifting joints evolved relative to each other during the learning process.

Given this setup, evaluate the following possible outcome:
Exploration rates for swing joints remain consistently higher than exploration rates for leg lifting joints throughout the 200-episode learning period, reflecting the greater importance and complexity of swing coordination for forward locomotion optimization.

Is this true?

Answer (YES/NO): NO